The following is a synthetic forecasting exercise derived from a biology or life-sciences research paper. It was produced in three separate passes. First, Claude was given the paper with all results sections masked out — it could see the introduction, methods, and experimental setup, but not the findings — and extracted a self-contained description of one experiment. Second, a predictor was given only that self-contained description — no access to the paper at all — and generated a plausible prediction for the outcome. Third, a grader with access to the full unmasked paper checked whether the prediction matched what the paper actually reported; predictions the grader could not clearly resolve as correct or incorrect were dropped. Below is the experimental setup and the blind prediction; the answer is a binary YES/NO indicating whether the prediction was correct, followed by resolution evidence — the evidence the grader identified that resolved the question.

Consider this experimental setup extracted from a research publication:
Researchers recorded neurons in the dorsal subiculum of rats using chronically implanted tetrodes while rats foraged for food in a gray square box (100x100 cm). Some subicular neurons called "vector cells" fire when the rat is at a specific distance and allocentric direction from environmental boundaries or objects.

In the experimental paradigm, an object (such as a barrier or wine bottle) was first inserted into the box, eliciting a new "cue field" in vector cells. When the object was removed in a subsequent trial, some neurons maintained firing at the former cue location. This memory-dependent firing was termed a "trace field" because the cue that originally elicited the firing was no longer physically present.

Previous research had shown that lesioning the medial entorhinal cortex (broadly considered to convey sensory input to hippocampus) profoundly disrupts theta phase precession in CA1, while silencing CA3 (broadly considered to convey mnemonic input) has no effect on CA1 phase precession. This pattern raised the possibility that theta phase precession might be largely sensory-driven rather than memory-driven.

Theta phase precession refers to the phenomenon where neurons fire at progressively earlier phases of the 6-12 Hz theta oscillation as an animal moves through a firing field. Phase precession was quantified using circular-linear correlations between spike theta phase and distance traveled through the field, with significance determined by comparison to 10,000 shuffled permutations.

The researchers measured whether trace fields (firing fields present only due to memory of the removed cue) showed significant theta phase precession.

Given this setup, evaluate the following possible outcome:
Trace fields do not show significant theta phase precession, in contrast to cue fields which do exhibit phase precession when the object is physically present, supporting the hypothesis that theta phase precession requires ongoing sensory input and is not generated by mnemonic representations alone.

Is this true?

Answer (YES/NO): NO